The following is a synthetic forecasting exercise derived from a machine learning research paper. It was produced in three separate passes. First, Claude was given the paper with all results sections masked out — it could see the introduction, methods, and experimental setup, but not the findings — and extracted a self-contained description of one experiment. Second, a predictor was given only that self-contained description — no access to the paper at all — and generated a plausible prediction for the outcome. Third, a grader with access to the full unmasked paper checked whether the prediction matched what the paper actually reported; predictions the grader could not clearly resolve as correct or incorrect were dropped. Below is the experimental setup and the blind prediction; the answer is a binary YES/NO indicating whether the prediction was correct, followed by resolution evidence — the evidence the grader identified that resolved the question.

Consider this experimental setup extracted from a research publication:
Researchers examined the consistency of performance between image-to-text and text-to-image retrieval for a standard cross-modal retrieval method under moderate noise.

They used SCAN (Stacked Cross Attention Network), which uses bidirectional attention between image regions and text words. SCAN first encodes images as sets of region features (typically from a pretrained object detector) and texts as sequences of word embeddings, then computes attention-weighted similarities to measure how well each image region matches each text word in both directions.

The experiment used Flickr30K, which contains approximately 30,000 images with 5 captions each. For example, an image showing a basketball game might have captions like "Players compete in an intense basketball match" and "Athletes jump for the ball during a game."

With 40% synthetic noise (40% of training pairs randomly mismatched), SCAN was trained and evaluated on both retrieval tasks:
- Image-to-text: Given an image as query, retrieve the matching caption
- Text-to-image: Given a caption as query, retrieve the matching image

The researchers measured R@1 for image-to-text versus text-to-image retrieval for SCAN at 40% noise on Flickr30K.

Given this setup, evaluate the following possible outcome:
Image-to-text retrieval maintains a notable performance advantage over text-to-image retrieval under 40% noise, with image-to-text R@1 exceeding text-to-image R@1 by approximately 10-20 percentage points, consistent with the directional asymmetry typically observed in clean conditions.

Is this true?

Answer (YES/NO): NO